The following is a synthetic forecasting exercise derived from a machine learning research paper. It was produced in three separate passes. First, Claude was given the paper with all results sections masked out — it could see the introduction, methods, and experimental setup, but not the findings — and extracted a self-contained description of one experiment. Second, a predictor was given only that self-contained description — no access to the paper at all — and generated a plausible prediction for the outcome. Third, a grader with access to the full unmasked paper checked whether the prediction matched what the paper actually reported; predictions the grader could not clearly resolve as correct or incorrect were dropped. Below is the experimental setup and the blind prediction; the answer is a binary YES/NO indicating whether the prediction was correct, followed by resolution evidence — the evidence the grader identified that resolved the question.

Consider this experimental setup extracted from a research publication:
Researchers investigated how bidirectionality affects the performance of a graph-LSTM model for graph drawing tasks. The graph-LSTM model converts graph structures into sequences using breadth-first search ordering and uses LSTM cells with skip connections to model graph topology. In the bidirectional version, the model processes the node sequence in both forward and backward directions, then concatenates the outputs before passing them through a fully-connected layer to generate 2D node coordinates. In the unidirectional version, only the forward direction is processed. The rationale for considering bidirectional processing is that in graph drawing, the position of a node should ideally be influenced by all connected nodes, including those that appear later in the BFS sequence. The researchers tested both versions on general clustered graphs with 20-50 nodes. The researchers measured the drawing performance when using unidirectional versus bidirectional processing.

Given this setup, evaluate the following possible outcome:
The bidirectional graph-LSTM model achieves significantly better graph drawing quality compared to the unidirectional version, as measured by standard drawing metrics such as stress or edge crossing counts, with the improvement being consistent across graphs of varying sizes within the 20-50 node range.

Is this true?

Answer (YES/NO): NO